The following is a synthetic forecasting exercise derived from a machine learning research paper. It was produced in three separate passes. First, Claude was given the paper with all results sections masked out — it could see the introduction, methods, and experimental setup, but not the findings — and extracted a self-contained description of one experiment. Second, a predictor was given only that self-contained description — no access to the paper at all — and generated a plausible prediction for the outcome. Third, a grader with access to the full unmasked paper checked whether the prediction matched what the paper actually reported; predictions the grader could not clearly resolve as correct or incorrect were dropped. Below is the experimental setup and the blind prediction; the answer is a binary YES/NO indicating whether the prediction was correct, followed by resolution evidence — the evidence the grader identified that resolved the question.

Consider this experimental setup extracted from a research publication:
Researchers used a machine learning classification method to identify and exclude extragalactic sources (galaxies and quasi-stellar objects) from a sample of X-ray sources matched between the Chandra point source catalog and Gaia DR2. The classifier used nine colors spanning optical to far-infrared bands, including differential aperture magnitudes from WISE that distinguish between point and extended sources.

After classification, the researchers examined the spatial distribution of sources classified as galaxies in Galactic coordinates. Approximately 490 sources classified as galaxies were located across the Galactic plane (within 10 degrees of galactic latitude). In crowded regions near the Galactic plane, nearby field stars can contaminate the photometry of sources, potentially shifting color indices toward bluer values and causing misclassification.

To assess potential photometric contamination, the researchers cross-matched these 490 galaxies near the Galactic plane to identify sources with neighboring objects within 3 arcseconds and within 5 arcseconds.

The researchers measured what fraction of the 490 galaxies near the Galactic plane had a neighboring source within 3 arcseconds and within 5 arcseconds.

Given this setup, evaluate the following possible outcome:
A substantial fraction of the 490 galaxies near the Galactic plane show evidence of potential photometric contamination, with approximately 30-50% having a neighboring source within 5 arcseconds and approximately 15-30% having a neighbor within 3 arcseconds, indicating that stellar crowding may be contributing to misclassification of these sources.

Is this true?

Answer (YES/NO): NO